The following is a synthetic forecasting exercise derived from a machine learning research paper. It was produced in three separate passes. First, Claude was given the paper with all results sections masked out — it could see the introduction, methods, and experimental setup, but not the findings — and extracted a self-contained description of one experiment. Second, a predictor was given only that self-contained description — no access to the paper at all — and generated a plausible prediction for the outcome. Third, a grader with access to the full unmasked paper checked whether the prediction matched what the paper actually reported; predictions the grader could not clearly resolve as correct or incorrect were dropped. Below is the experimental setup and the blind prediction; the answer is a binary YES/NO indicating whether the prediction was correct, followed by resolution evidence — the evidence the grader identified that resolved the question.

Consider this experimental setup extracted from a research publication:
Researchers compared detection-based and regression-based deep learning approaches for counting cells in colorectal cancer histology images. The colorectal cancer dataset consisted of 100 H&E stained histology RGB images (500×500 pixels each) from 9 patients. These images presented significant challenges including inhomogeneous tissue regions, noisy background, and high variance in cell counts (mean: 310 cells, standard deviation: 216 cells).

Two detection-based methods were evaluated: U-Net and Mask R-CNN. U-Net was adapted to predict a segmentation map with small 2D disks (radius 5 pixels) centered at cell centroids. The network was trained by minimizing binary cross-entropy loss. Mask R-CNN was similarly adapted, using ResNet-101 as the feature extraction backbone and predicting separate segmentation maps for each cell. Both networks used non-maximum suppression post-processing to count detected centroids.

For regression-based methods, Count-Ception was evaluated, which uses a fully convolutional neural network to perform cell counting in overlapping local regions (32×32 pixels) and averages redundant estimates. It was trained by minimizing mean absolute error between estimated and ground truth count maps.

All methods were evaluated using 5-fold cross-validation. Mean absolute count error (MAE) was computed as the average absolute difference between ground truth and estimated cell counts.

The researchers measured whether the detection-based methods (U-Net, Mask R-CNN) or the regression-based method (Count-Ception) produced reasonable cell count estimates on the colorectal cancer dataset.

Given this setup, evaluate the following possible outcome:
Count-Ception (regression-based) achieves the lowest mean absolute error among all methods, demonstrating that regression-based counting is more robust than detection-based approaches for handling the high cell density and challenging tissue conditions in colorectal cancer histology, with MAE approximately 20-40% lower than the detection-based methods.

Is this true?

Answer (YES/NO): NO